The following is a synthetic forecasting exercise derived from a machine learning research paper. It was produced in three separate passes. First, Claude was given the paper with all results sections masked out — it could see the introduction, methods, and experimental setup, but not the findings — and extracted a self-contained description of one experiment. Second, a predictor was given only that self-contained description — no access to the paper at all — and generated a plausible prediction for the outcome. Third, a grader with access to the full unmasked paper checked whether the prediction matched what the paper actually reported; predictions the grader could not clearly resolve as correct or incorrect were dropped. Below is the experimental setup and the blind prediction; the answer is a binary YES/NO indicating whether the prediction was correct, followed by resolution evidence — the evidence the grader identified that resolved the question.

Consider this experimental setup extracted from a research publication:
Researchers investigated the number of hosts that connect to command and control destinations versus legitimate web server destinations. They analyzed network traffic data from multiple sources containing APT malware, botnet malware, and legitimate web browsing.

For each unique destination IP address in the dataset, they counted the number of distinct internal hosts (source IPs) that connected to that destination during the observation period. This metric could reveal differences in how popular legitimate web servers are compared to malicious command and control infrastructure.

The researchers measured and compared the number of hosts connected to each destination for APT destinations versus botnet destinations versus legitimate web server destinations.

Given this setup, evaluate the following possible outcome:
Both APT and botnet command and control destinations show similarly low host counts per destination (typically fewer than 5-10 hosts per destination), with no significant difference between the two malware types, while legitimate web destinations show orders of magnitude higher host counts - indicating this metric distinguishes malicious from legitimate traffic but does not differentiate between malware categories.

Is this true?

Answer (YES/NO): NO